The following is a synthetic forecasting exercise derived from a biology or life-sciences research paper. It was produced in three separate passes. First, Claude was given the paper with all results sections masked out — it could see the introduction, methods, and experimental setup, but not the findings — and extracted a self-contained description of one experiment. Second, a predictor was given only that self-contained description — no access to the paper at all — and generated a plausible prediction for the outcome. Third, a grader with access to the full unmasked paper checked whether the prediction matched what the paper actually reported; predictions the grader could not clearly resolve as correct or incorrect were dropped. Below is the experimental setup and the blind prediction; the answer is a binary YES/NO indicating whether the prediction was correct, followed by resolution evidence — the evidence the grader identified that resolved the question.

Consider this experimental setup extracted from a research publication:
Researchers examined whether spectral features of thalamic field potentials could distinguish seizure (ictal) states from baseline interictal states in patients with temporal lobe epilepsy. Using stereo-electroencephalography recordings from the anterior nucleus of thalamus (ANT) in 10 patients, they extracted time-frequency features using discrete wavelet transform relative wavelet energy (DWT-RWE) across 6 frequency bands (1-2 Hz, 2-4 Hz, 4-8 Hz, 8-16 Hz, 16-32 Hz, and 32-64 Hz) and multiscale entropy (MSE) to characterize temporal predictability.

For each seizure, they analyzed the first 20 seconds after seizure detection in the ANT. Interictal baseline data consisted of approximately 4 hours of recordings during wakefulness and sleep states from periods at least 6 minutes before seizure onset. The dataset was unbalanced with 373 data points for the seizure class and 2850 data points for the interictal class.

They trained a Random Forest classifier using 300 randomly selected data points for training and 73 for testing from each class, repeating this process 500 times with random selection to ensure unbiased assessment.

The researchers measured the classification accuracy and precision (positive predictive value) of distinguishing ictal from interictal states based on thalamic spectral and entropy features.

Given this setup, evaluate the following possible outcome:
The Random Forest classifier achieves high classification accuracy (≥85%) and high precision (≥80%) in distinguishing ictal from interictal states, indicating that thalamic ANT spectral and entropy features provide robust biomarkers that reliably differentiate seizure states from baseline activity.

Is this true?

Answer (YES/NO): YES